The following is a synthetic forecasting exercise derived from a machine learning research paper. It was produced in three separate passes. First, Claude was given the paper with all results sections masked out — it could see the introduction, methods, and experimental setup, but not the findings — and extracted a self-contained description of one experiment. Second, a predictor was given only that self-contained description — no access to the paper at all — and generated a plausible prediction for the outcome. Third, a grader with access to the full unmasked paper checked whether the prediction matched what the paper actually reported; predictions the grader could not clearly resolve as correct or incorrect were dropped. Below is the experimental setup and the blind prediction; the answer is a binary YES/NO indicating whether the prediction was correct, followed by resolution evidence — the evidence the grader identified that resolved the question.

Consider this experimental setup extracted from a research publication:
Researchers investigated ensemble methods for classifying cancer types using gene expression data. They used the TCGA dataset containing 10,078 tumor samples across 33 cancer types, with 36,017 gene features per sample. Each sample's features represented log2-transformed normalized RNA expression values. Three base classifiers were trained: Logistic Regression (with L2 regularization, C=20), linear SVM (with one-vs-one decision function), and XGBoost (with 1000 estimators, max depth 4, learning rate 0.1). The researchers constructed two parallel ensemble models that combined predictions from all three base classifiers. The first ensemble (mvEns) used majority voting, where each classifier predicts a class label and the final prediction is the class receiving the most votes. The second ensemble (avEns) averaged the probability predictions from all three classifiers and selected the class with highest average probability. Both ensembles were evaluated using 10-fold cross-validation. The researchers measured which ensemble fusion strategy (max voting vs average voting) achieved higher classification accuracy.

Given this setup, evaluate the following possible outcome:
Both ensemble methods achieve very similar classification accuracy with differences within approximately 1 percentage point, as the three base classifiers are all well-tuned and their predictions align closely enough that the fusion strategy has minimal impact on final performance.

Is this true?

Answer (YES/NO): NO